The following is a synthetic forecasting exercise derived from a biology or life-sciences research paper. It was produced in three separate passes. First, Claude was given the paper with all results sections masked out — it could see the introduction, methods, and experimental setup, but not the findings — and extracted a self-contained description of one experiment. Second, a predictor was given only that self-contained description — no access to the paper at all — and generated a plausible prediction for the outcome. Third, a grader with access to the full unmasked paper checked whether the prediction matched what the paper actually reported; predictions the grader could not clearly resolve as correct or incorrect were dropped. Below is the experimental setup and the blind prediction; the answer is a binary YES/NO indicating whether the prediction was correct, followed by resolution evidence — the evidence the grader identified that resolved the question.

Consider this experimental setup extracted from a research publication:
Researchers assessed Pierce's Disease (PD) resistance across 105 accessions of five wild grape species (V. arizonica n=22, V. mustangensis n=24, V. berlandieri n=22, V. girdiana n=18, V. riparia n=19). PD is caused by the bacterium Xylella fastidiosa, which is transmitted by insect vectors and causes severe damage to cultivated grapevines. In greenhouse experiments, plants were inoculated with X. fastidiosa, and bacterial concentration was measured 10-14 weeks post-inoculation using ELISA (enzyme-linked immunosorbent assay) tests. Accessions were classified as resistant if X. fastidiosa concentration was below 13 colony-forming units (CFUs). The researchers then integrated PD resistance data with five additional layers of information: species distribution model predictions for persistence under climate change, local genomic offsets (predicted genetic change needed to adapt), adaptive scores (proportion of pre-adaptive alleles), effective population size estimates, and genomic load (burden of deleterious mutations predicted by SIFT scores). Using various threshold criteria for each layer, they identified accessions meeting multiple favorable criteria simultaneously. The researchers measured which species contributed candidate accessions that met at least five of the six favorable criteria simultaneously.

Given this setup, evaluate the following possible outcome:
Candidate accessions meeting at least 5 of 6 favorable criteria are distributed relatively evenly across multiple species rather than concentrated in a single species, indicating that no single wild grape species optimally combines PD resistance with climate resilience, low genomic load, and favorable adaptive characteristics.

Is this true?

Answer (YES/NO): NO